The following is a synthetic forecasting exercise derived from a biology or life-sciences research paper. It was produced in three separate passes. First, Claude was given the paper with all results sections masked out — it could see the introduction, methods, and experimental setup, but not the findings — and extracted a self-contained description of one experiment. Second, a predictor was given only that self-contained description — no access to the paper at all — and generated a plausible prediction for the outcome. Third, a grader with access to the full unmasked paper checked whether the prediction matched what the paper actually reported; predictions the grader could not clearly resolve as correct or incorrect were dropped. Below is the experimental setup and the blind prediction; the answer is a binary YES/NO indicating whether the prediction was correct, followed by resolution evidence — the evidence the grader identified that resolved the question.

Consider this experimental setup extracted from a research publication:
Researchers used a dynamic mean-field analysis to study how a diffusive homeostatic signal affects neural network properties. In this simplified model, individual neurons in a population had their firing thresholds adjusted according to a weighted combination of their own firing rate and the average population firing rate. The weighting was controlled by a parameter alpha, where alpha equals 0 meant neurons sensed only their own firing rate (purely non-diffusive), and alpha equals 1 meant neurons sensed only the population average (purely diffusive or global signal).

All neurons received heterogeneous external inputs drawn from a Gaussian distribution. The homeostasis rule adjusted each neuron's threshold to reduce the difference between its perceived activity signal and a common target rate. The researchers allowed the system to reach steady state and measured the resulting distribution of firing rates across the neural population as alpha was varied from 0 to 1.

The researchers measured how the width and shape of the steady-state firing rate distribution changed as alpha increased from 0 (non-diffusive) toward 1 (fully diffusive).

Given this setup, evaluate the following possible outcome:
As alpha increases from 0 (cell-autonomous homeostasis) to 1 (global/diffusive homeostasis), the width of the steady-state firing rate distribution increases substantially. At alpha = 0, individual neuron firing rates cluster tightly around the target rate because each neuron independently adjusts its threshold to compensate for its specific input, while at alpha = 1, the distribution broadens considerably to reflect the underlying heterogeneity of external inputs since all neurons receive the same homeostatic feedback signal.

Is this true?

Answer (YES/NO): YES